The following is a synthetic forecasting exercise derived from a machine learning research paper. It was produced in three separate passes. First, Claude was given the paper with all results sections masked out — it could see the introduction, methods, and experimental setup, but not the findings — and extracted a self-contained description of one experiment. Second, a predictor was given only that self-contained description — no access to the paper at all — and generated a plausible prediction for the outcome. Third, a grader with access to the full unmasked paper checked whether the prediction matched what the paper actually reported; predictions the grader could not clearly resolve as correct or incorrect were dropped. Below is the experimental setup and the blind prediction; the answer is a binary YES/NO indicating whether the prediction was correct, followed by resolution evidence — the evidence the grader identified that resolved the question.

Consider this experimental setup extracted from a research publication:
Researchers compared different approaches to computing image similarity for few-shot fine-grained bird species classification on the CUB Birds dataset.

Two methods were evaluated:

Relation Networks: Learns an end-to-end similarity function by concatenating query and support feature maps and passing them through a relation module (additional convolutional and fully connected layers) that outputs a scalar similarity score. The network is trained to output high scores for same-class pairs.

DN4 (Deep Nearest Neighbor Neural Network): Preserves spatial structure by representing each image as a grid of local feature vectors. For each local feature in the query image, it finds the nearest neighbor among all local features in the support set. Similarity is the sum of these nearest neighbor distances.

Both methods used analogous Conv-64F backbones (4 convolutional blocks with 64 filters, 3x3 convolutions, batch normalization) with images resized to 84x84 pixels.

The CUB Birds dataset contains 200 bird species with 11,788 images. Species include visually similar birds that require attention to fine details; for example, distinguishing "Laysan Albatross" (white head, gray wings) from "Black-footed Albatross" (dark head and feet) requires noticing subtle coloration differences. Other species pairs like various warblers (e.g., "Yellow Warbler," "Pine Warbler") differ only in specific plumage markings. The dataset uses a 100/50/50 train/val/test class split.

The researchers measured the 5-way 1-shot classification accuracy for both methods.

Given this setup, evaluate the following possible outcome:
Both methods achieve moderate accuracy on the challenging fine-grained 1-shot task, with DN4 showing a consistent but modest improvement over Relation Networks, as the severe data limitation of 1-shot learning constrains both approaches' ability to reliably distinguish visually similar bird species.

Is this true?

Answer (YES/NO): NO